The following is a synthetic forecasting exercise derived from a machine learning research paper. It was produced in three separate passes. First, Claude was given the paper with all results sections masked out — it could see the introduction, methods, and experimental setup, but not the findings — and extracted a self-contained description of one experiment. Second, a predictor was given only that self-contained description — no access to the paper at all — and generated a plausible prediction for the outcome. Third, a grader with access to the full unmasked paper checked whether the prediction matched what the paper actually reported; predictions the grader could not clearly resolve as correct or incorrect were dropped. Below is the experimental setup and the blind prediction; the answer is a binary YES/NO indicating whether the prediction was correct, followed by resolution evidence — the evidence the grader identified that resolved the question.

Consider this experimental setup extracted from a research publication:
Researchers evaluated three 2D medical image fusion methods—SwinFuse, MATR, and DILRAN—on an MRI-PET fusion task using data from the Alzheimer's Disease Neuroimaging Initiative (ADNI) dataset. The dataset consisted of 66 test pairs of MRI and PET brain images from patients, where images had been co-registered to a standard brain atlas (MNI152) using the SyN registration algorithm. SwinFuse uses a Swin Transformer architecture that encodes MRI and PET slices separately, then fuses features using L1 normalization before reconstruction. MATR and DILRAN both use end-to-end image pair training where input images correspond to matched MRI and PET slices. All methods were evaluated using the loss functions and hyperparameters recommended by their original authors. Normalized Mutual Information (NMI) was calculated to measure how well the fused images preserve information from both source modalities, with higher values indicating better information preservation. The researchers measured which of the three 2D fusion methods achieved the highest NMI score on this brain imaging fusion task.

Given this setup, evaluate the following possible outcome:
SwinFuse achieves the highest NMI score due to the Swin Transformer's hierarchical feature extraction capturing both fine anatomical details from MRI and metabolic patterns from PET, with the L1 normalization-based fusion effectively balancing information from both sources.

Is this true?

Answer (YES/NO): NO